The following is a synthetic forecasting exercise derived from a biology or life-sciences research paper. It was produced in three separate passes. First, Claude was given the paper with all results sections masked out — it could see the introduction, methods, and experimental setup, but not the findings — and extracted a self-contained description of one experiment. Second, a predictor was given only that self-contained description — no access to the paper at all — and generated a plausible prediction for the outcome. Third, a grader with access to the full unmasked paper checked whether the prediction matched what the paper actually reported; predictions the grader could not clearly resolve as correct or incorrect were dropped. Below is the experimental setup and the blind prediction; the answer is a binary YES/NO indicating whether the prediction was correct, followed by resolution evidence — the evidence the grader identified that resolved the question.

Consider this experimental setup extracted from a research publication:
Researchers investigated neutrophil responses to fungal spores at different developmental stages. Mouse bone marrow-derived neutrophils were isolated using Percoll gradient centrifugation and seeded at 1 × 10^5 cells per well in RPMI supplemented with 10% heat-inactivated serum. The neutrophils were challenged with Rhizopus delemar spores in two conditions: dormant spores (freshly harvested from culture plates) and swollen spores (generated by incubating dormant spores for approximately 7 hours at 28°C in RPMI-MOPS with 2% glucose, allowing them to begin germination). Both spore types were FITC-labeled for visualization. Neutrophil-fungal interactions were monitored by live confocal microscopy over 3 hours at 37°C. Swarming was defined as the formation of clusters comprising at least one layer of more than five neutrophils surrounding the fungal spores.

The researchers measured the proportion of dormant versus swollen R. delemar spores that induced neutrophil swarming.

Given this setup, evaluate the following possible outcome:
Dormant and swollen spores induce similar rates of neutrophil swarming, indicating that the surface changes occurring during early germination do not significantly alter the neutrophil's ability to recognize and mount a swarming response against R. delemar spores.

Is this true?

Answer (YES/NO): NO